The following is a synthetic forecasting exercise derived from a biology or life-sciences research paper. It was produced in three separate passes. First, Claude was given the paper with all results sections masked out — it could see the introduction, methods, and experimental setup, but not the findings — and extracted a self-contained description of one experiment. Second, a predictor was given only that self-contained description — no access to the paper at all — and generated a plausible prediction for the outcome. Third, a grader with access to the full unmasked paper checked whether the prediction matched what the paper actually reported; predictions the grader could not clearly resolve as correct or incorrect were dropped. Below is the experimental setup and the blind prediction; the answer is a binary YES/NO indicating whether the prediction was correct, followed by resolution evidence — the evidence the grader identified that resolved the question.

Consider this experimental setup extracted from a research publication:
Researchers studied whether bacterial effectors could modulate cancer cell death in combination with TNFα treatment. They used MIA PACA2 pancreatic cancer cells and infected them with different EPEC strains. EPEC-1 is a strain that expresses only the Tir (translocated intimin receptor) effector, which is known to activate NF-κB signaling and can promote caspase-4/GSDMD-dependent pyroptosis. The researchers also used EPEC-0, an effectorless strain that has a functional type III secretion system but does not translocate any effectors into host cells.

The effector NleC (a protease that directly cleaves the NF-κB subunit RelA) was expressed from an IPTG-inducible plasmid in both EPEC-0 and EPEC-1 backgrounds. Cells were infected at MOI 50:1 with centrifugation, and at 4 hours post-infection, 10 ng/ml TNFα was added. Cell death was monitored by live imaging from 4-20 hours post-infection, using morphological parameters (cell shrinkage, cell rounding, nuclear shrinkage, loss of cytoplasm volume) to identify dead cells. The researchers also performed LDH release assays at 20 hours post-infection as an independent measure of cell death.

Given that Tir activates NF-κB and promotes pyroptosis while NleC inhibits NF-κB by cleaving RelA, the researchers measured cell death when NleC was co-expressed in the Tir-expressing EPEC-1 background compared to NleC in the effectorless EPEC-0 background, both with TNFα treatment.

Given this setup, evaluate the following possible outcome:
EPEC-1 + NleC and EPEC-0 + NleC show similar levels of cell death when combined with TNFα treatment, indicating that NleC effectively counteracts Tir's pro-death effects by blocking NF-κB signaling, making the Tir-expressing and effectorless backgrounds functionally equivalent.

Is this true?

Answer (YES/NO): YES